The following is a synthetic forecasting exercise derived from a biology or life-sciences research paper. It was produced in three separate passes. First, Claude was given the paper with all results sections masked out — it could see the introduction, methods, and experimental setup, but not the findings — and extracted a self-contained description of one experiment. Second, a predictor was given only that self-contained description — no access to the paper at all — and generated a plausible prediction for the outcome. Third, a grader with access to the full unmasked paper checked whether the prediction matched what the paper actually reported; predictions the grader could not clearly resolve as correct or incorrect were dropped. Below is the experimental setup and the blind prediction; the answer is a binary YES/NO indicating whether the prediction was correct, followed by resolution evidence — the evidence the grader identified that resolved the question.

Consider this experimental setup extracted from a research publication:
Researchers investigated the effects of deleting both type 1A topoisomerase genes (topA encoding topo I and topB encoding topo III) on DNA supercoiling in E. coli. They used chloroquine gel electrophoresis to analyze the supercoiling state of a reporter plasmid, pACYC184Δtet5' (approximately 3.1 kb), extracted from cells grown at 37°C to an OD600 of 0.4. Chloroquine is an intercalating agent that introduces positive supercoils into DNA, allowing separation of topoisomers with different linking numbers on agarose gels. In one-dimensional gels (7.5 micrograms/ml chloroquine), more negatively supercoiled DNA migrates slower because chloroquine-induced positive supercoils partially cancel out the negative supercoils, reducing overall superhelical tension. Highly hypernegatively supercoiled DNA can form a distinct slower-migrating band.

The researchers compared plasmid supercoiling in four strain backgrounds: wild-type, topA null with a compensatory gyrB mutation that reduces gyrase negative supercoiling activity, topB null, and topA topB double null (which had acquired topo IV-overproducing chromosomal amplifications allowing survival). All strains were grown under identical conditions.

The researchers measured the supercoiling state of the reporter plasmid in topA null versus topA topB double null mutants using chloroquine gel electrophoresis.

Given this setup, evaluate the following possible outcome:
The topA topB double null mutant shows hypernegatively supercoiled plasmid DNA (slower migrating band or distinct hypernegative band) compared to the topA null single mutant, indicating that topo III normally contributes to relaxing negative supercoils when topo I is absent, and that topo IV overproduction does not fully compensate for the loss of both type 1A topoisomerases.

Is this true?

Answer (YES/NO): YES